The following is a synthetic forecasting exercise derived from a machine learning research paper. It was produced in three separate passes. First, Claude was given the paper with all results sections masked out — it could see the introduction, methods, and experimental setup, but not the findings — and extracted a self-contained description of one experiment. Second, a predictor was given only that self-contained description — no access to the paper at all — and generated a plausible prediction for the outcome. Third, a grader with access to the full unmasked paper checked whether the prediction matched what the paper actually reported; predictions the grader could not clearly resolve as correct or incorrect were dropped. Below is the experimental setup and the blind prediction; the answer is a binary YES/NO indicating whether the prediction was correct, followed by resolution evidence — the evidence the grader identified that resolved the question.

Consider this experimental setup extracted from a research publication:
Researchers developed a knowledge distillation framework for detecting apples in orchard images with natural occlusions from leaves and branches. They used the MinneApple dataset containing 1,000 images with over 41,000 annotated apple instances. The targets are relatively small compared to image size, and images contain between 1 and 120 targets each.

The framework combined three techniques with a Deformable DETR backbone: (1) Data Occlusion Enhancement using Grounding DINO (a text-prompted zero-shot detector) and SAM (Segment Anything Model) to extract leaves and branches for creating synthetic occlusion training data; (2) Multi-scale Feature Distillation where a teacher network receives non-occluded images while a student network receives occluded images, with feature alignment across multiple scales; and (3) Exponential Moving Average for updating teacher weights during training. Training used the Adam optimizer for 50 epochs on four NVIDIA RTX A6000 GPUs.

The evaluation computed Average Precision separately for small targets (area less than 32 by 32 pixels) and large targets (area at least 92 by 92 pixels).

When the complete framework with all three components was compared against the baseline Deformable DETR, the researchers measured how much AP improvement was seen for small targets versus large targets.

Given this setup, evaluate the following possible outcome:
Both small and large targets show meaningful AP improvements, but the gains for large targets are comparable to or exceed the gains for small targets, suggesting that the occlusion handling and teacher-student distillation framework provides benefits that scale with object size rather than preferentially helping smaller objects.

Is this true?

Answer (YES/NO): NO